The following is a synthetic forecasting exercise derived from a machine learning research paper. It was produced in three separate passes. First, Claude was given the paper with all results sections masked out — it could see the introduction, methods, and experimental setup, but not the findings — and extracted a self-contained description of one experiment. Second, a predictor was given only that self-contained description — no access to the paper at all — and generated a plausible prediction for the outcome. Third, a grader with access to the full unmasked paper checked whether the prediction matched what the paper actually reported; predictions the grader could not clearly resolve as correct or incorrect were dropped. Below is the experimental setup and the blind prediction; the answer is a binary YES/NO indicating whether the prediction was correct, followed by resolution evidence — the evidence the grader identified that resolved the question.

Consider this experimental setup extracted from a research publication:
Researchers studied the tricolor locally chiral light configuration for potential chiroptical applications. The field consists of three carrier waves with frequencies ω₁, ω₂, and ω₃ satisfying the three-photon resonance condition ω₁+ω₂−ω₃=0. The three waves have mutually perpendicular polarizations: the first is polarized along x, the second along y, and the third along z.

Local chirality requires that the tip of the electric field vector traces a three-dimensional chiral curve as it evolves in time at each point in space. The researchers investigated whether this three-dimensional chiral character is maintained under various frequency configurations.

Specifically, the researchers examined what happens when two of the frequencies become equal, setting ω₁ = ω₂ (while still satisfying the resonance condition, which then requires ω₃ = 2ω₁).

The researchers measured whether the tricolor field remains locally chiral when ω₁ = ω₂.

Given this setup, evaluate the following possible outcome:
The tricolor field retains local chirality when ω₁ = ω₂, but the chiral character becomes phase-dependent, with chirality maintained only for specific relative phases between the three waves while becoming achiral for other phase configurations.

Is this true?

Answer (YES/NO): NO